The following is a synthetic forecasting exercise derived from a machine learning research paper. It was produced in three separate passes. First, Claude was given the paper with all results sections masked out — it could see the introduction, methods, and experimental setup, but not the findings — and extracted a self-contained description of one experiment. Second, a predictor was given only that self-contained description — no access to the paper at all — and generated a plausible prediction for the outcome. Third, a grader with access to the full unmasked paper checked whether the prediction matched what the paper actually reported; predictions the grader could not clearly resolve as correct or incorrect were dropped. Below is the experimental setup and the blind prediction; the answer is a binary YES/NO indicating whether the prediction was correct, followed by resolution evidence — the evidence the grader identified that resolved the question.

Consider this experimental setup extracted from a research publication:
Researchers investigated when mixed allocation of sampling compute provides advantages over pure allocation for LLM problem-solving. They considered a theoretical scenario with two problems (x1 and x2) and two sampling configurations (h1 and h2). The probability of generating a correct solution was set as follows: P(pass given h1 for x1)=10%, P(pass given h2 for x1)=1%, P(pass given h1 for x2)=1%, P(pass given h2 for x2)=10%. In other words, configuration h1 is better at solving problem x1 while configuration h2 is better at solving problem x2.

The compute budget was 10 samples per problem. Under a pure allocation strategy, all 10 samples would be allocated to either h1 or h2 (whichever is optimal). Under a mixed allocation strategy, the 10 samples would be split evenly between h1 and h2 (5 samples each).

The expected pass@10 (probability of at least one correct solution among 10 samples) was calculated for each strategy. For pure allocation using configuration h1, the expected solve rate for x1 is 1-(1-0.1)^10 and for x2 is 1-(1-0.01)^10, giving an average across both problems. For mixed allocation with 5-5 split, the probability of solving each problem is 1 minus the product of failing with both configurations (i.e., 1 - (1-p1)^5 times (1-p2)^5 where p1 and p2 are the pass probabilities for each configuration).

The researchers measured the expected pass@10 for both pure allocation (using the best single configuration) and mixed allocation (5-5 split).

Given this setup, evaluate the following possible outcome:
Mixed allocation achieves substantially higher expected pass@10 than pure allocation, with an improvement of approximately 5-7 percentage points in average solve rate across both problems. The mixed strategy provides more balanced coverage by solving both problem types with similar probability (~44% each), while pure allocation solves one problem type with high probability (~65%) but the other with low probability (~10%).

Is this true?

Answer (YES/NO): YES